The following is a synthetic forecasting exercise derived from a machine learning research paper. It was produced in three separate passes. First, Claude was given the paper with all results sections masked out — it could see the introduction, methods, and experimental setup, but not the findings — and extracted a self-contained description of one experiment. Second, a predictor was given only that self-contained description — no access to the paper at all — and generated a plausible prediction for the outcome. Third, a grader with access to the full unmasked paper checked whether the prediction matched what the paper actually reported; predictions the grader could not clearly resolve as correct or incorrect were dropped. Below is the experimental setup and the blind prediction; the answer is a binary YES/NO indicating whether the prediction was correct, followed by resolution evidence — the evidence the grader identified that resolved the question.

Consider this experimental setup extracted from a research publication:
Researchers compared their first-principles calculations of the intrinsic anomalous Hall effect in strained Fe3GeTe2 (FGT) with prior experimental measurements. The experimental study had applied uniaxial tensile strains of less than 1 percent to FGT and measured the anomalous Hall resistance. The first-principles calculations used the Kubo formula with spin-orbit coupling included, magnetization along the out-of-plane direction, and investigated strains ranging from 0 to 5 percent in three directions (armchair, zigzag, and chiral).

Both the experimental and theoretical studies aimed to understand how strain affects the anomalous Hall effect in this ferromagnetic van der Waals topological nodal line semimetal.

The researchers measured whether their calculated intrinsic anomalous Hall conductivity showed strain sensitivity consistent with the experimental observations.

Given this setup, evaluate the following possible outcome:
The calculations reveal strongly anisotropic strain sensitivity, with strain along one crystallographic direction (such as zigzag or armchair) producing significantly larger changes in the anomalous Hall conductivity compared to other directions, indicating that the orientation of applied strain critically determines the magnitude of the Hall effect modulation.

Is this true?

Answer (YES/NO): NO